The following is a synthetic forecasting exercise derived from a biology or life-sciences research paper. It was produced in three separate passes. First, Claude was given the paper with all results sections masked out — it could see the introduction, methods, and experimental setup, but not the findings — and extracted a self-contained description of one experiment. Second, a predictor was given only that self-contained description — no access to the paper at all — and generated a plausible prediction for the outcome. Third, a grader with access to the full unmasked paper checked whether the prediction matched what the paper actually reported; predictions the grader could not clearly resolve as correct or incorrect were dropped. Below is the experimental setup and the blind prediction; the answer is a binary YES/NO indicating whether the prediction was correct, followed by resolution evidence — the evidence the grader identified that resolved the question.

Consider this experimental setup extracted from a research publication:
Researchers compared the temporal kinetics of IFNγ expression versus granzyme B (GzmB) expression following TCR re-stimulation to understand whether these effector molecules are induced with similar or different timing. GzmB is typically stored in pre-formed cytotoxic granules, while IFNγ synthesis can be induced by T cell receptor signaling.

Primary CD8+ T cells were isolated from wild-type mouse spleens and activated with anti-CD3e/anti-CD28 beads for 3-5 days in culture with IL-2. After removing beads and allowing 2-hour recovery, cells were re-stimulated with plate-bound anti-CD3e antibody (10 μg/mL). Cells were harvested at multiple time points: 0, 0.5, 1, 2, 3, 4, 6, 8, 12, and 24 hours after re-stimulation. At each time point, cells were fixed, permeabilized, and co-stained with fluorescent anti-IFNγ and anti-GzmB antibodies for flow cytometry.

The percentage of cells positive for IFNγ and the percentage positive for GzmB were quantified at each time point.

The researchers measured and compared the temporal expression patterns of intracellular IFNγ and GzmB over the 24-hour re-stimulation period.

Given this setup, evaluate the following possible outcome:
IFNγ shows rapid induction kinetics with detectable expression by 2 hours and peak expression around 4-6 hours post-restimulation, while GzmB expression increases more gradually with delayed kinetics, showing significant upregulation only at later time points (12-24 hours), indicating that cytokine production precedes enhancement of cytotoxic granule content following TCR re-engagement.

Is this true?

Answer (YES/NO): NO